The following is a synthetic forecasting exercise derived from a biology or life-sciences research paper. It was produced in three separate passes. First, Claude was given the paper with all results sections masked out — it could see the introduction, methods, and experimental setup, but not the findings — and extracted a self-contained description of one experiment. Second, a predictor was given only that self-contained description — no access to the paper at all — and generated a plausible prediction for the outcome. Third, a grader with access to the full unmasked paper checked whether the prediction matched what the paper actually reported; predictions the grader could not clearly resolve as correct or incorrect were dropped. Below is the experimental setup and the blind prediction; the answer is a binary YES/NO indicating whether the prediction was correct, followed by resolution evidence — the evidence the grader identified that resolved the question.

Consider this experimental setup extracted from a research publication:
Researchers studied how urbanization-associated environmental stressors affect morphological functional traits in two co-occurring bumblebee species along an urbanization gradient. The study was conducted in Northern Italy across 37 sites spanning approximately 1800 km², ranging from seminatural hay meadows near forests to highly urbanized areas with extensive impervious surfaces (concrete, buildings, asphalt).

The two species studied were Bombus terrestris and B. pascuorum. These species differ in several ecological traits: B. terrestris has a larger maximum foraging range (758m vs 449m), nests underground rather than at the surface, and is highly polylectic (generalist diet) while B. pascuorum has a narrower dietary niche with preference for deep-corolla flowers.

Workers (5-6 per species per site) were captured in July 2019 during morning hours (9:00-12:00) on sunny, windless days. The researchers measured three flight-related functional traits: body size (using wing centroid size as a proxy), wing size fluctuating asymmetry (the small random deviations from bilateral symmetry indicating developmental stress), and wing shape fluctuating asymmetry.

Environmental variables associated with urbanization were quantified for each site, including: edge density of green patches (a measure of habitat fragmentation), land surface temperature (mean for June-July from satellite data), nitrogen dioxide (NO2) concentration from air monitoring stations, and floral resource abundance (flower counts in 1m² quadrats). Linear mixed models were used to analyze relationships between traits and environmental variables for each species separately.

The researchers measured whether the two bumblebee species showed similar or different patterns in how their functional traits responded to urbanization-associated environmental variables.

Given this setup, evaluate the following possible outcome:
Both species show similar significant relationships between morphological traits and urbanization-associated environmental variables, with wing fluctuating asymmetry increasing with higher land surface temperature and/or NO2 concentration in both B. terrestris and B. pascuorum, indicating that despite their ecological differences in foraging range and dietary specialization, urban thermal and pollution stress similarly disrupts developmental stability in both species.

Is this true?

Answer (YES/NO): NO